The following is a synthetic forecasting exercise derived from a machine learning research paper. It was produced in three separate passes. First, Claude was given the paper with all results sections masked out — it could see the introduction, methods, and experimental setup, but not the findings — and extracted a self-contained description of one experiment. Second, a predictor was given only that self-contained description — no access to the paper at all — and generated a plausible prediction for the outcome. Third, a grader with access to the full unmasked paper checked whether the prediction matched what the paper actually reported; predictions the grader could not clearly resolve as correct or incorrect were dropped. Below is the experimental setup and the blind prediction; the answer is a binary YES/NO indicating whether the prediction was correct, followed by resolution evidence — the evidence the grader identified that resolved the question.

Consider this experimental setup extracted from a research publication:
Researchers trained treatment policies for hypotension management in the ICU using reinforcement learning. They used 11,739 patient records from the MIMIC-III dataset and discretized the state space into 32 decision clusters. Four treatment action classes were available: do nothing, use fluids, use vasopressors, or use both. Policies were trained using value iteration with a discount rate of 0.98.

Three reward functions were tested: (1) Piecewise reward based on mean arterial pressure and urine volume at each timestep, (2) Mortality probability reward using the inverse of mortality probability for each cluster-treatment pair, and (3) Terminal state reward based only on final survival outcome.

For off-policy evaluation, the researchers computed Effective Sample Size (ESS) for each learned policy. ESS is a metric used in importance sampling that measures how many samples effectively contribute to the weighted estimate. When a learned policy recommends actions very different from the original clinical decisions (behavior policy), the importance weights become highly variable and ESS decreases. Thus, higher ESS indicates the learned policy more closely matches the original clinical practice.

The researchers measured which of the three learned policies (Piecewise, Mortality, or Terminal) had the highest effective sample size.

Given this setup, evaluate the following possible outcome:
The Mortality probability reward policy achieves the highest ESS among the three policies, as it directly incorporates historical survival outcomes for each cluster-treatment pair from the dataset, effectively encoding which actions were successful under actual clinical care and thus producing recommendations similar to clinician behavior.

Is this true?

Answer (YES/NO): NO